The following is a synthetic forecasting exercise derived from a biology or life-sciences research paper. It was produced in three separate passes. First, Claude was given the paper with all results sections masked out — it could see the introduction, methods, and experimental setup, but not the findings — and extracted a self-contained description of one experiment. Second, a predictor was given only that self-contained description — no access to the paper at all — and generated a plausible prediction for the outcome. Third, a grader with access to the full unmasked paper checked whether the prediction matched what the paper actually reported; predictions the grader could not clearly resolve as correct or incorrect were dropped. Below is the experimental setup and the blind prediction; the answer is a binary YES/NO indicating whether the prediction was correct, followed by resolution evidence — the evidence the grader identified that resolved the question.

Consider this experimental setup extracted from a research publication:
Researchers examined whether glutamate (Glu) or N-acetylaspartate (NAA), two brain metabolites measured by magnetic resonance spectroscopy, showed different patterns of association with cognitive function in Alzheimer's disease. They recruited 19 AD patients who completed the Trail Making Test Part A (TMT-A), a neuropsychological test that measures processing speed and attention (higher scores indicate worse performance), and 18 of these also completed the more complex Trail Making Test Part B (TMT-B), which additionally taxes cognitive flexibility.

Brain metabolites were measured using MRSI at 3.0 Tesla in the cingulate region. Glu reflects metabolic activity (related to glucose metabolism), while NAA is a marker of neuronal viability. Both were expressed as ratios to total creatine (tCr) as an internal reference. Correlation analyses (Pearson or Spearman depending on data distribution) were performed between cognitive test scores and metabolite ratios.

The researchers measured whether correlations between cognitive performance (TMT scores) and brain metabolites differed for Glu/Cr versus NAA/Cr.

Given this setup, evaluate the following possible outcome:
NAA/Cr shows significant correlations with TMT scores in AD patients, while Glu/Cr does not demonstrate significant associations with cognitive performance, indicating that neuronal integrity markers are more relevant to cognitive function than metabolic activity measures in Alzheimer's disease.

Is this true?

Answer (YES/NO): NO